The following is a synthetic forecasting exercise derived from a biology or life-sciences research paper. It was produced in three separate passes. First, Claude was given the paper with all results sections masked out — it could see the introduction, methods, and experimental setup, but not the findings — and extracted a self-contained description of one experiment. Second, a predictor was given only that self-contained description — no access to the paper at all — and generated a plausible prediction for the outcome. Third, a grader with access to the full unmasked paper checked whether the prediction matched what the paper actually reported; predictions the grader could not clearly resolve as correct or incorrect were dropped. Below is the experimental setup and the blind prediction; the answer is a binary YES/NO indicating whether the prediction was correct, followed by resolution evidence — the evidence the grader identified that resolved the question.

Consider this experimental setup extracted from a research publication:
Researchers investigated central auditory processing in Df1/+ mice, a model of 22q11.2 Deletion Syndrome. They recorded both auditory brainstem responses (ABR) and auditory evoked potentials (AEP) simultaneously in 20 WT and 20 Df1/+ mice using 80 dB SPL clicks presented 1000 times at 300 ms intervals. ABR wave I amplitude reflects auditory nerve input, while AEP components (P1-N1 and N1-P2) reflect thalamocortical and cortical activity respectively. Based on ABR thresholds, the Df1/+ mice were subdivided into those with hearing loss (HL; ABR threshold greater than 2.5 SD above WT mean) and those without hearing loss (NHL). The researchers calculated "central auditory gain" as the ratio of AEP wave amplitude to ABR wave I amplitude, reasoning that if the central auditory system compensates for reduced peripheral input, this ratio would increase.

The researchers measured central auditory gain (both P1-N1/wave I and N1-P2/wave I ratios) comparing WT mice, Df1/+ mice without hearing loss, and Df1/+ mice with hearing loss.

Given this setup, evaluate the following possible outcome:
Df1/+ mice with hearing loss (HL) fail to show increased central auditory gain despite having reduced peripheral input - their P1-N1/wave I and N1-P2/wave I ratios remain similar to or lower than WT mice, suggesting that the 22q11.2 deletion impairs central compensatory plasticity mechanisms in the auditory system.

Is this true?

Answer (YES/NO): NO